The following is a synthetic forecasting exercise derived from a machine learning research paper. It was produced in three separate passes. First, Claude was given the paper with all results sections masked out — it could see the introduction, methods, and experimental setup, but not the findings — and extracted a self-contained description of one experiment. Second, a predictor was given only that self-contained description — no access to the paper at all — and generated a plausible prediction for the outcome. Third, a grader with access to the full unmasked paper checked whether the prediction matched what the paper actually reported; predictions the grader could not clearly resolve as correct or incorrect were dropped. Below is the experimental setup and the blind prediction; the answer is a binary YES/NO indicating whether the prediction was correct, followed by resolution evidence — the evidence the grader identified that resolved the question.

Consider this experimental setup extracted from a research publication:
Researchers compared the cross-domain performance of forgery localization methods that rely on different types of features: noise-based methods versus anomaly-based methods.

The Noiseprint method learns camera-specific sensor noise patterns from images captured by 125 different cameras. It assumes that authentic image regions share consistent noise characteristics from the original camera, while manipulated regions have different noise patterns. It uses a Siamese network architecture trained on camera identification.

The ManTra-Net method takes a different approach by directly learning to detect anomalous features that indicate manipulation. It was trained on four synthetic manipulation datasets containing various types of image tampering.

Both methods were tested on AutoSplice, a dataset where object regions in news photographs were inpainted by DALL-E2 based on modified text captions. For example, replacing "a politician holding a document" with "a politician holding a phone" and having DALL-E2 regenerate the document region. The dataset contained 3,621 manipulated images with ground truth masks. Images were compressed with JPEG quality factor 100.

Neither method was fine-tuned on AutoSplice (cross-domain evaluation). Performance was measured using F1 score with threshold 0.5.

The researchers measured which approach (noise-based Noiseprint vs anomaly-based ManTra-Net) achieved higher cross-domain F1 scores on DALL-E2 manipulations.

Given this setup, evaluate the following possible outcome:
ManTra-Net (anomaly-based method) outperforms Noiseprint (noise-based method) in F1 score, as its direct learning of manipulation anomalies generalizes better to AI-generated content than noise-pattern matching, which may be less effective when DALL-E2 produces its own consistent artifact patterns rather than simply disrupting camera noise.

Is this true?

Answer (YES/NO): NO